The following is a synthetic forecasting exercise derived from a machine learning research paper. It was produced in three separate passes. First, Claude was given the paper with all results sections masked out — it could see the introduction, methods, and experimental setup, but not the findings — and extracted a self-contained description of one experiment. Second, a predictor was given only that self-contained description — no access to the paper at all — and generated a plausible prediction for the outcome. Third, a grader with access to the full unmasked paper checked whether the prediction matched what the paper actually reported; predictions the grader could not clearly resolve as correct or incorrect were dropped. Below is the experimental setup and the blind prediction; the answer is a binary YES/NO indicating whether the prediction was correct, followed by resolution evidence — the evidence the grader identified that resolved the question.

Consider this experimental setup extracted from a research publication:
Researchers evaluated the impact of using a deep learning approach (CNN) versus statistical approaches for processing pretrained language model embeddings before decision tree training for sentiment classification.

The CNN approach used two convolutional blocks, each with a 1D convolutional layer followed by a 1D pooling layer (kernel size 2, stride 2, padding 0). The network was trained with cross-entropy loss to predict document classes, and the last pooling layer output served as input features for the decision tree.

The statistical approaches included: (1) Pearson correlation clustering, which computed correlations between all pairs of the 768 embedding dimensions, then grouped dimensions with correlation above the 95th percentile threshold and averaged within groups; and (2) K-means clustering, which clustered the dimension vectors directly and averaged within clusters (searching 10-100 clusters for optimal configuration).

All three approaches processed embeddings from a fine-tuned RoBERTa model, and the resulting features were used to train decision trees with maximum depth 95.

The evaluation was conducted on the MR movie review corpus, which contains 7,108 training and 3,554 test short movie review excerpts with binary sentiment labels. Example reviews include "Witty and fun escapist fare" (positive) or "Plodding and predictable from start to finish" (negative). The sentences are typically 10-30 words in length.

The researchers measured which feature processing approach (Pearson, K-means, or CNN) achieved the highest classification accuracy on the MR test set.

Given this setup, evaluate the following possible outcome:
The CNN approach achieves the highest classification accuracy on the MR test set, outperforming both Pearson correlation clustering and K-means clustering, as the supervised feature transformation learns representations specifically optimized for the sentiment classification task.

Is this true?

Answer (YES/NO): YES